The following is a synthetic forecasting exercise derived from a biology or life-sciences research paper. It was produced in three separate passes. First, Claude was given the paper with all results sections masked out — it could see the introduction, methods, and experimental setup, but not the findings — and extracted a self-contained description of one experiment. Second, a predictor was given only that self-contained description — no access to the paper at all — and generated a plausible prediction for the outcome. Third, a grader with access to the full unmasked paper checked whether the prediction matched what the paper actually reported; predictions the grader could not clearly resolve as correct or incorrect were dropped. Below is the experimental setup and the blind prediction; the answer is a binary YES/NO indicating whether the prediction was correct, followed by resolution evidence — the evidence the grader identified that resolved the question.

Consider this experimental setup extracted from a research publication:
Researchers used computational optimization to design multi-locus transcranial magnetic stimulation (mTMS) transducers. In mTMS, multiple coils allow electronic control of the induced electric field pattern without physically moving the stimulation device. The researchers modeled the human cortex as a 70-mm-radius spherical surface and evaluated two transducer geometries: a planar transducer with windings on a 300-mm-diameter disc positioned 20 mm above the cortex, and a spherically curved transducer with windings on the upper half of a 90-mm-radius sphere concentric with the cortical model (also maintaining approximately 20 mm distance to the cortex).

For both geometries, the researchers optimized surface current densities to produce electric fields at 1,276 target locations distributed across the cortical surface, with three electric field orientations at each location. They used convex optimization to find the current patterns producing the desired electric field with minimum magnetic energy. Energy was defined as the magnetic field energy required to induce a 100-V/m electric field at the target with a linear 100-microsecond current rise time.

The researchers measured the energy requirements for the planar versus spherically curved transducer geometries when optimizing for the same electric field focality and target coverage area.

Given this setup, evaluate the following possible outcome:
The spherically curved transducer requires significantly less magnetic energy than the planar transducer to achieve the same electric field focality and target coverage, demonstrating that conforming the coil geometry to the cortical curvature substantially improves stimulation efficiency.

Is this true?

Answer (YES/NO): YES